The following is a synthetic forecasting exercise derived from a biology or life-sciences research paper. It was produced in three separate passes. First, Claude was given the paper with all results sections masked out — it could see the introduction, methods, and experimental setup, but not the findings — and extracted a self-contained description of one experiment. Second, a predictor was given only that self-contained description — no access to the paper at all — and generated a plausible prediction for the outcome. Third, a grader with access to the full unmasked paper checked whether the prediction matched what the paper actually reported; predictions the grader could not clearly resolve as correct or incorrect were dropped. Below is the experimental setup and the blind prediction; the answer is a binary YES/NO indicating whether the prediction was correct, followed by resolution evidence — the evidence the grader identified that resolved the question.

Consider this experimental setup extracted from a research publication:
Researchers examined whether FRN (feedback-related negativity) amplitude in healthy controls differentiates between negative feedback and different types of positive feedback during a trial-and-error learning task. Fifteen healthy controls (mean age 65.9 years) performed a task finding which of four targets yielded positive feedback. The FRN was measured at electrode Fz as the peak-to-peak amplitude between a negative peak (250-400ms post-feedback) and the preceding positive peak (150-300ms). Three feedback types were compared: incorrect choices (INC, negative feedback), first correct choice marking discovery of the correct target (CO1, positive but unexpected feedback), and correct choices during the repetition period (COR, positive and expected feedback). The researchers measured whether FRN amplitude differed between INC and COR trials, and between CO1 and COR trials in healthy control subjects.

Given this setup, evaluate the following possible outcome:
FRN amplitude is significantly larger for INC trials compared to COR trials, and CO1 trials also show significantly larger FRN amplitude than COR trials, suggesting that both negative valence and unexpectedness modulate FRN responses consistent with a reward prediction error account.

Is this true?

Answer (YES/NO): YES